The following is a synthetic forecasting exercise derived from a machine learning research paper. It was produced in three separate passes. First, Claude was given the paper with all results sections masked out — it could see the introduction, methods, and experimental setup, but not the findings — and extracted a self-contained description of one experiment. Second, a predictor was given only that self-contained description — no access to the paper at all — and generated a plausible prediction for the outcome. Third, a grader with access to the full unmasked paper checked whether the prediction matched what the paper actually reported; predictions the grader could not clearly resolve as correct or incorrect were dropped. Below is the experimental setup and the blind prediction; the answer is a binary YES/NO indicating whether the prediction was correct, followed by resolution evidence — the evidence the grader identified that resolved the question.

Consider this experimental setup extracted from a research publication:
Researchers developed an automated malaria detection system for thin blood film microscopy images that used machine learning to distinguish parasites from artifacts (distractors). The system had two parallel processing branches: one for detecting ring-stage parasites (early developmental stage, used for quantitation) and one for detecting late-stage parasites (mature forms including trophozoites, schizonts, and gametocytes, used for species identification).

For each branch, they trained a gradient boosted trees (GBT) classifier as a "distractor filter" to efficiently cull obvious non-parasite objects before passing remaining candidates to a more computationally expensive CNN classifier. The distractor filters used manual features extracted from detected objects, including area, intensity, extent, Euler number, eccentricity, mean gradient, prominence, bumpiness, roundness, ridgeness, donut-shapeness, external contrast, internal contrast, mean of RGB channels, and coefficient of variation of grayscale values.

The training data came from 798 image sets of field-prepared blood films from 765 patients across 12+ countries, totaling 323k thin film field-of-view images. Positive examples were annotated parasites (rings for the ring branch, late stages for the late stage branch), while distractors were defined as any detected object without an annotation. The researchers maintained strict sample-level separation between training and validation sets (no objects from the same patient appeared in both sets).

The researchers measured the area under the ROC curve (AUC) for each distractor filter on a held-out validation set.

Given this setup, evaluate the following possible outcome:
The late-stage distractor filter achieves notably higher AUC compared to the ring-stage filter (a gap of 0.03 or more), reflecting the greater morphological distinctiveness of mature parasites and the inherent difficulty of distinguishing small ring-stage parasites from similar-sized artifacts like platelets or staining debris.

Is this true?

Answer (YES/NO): NO